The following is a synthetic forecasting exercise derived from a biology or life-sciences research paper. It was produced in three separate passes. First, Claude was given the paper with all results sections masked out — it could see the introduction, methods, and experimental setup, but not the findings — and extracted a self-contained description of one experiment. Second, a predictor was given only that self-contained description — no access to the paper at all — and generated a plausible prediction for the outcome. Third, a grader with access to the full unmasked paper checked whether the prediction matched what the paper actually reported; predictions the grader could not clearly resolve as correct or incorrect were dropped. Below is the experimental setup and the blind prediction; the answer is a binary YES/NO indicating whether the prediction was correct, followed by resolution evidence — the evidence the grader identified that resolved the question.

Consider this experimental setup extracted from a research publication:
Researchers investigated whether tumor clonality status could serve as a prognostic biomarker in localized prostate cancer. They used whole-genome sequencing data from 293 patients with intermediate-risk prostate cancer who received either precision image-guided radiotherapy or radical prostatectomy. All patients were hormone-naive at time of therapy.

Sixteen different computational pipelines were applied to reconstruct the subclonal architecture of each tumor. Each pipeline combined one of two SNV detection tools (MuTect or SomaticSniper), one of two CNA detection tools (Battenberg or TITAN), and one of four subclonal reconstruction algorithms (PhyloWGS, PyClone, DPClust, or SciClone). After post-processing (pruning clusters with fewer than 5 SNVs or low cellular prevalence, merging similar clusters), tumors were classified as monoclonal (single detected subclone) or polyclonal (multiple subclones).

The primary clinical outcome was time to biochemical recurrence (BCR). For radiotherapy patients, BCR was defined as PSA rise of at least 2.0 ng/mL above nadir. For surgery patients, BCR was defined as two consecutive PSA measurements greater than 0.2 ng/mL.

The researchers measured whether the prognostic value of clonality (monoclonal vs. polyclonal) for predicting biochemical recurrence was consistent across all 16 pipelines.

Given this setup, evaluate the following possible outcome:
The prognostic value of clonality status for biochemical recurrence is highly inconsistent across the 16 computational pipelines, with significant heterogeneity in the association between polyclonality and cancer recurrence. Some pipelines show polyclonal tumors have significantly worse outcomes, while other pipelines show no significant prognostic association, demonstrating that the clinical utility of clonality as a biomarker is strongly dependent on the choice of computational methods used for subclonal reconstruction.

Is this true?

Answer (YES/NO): YES